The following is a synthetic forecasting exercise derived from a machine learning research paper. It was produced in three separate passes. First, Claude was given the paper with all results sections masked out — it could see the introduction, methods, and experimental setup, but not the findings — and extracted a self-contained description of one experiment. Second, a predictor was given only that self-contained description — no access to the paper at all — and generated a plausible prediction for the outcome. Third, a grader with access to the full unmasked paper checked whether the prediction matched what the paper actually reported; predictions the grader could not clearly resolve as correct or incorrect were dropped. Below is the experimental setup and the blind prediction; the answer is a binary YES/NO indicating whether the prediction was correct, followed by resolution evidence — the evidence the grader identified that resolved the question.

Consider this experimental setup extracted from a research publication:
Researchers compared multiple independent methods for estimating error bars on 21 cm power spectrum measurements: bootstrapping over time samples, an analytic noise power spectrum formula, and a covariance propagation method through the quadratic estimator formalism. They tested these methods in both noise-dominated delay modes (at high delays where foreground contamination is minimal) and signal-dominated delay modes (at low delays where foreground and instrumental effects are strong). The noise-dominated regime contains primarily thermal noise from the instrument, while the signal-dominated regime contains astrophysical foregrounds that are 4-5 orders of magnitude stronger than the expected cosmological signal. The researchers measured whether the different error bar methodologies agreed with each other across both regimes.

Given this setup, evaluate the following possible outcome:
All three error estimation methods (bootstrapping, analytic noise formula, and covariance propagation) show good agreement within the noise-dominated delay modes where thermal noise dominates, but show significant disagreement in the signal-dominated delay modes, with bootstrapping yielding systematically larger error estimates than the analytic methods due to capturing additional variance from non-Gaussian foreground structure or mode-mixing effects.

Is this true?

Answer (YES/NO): NO